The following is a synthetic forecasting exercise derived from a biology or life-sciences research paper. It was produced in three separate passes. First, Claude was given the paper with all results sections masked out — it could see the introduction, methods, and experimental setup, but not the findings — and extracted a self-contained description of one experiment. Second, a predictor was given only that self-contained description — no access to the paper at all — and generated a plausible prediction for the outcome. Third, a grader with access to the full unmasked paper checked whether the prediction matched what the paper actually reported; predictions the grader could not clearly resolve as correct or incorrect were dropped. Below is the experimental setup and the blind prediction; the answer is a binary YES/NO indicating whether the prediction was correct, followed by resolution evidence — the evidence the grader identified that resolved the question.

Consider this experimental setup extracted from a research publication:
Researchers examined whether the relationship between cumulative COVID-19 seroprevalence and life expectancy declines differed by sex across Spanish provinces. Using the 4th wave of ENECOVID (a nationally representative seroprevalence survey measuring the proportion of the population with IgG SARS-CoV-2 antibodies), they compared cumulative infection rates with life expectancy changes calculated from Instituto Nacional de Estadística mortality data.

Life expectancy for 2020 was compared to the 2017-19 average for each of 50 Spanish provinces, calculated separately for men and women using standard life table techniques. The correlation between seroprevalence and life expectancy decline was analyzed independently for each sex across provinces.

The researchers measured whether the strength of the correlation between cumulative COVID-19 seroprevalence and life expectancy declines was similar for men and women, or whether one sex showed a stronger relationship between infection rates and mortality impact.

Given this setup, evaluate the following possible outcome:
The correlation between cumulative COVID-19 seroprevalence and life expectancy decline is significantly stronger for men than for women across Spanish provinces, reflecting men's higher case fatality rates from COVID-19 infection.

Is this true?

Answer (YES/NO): NO